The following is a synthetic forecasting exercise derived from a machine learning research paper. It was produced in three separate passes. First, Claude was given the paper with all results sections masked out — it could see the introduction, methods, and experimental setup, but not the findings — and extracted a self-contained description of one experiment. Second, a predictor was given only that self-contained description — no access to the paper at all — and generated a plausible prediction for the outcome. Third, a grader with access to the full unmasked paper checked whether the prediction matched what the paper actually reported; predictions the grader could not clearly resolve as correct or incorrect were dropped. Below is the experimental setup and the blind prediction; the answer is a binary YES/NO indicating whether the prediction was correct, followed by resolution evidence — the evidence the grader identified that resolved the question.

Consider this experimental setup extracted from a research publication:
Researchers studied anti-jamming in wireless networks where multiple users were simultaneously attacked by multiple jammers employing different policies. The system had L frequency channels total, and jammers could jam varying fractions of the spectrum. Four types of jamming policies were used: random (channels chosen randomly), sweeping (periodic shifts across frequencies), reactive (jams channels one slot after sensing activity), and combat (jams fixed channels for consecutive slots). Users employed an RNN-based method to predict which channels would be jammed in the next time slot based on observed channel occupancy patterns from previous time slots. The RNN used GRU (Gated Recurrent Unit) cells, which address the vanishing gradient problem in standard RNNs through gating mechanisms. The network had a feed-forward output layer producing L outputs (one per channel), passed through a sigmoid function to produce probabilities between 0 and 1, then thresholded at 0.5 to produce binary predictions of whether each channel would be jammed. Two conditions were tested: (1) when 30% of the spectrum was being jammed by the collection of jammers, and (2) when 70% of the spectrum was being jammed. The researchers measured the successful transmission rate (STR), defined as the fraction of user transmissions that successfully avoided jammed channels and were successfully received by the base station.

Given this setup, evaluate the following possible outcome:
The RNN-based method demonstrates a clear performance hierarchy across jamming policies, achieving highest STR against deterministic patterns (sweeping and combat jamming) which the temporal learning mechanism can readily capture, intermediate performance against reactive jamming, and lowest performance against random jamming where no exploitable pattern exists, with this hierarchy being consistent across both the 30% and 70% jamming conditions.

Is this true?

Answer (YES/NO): NO